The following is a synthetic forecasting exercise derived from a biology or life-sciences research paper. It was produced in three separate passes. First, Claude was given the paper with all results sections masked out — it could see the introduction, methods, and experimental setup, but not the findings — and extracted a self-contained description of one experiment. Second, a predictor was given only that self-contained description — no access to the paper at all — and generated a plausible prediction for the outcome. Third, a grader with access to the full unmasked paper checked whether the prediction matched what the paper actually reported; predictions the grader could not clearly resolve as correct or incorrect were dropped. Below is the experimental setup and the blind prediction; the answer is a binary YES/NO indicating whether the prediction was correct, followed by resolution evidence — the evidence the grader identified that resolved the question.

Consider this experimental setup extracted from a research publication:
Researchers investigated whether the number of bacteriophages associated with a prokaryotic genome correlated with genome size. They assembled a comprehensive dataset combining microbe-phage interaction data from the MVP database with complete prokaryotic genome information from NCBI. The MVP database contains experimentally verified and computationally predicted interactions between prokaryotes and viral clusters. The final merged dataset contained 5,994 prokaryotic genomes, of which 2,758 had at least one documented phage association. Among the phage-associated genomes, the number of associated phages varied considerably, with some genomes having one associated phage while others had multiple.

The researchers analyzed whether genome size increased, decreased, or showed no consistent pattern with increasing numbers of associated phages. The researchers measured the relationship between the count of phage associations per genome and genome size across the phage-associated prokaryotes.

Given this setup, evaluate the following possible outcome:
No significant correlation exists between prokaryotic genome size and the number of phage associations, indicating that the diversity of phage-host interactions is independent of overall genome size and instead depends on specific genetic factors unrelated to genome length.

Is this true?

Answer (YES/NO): NO